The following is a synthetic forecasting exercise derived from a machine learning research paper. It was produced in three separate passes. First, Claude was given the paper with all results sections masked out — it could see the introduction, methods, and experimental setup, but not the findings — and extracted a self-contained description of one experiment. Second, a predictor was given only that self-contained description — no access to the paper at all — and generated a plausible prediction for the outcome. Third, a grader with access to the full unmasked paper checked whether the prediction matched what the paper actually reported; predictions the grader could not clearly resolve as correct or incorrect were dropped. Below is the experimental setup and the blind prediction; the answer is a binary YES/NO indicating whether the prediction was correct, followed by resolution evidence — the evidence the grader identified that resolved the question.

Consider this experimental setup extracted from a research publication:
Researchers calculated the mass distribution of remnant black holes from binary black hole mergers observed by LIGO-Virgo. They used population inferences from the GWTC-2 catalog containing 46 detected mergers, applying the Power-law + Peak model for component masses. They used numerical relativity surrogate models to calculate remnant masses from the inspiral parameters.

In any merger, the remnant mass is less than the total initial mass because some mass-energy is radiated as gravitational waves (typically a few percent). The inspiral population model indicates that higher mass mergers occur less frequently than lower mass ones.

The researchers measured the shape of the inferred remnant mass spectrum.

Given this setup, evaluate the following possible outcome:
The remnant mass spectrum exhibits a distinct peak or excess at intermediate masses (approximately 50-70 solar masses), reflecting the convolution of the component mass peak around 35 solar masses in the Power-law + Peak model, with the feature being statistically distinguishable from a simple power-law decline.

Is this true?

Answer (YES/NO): NO